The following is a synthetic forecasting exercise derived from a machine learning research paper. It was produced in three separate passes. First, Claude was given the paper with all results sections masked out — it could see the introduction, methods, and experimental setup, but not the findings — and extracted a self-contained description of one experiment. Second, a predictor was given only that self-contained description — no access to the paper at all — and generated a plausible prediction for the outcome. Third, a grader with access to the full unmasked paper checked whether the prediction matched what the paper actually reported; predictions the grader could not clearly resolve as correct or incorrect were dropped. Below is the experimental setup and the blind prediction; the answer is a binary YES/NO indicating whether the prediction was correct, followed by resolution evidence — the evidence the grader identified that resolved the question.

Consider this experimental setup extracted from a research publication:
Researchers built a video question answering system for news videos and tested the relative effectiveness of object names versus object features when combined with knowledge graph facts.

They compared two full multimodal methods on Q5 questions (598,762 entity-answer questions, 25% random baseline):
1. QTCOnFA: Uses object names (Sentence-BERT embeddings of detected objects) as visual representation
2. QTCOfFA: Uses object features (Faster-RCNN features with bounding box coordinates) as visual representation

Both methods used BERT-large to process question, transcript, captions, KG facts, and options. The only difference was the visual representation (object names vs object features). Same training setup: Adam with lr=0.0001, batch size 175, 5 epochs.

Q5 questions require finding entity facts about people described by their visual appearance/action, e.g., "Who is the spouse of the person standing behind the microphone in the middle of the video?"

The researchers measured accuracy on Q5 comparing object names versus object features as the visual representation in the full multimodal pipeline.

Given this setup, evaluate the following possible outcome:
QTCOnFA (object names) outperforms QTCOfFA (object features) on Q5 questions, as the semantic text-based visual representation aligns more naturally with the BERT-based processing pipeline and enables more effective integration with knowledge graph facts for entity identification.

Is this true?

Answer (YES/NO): YES